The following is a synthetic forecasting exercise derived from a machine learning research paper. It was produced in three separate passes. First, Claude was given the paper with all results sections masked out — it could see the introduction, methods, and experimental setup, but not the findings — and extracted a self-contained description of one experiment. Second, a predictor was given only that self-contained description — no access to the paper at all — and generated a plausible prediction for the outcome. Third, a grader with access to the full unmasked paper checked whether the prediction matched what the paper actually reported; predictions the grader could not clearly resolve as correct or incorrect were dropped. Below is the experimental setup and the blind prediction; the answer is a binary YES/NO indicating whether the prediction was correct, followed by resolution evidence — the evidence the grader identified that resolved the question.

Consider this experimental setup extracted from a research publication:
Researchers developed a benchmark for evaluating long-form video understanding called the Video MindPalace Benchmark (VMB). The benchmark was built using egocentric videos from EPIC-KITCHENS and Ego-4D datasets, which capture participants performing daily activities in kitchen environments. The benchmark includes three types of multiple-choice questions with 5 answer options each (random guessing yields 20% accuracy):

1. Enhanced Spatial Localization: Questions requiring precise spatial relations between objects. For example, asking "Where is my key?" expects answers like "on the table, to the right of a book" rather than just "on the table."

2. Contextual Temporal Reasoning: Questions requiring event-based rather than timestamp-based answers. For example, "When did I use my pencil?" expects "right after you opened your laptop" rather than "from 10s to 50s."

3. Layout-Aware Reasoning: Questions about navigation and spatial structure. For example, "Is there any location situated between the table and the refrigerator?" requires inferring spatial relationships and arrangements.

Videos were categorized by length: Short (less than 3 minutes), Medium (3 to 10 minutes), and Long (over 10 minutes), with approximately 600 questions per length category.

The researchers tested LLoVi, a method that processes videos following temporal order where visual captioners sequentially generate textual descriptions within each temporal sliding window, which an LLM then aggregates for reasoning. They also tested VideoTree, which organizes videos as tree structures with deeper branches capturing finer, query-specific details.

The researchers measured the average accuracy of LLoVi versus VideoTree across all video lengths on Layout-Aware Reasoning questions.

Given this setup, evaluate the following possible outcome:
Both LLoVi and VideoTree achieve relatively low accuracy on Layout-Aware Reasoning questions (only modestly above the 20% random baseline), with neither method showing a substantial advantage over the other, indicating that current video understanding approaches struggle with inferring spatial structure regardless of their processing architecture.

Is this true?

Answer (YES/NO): YES